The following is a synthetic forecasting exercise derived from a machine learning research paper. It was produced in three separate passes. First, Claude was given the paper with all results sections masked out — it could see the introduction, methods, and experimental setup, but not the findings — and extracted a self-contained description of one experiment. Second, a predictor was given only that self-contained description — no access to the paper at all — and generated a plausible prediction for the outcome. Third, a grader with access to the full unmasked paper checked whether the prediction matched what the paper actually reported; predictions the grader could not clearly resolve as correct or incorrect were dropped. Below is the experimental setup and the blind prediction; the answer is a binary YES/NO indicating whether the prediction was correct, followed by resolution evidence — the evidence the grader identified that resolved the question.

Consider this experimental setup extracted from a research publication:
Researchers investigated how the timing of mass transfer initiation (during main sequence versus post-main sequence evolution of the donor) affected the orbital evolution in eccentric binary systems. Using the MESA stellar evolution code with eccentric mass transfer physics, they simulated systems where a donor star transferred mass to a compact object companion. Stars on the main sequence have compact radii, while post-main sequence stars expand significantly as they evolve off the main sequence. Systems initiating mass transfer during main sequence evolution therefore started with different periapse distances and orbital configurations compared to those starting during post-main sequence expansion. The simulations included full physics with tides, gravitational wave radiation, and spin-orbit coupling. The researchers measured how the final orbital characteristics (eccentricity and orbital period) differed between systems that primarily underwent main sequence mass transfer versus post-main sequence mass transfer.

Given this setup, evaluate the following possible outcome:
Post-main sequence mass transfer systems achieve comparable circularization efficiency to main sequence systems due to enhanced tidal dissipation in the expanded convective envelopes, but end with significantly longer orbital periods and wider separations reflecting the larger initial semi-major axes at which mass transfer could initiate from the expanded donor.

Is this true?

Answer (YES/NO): NO